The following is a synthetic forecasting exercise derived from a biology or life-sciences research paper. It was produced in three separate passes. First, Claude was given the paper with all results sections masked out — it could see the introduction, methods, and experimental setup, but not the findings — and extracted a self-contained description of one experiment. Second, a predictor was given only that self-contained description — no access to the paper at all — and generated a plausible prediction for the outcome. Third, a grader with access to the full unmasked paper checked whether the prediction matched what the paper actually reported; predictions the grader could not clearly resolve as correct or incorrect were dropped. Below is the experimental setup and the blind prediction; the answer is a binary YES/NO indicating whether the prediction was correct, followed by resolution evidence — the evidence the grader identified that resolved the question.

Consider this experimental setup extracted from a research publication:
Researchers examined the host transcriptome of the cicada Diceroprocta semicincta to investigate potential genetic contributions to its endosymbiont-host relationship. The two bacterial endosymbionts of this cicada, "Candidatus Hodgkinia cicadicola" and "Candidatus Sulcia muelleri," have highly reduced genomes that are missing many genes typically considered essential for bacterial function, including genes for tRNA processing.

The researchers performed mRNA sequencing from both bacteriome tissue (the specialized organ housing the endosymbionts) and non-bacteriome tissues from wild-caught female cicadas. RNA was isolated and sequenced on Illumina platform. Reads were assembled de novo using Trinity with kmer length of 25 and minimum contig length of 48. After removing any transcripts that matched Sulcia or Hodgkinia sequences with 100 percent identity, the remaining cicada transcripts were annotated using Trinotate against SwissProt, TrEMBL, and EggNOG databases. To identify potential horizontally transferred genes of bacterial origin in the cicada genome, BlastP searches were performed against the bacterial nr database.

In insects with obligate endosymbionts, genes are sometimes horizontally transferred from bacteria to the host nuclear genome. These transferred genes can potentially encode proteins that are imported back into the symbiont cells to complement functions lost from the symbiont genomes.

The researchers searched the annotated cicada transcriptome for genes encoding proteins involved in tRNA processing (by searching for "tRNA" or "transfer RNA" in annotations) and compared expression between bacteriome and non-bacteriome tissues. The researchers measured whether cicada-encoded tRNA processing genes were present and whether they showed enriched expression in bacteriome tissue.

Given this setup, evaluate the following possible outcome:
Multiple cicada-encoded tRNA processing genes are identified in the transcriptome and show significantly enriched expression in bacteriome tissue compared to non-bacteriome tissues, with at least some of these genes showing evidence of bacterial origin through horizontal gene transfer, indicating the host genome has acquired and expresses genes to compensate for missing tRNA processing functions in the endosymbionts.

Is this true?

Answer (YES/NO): NO